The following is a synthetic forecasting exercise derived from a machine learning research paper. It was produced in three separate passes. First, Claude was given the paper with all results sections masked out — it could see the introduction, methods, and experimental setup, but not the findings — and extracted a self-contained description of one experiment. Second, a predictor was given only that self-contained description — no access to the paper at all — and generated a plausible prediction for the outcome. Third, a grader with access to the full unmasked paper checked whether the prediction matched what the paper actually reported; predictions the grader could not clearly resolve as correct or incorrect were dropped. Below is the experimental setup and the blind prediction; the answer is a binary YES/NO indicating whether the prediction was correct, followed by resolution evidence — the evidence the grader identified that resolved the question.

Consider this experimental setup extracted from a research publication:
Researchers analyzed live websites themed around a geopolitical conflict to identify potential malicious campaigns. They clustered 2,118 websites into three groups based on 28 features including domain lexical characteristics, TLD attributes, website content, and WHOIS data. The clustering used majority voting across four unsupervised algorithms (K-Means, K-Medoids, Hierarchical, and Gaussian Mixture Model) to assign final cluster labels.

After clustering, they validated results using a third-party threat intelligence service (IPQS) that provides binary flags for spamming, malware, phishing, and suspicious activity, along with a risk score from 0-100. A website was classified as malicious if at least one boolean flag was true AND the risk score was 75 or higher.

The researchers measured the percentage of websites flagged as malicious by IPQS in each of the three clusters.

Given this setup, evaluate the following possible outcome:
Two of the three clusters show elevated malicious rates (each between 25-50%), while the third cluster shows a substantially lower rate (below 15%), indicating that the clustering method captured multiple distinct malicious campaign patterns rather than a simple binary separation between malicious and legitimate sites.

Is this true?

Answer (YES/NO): NO